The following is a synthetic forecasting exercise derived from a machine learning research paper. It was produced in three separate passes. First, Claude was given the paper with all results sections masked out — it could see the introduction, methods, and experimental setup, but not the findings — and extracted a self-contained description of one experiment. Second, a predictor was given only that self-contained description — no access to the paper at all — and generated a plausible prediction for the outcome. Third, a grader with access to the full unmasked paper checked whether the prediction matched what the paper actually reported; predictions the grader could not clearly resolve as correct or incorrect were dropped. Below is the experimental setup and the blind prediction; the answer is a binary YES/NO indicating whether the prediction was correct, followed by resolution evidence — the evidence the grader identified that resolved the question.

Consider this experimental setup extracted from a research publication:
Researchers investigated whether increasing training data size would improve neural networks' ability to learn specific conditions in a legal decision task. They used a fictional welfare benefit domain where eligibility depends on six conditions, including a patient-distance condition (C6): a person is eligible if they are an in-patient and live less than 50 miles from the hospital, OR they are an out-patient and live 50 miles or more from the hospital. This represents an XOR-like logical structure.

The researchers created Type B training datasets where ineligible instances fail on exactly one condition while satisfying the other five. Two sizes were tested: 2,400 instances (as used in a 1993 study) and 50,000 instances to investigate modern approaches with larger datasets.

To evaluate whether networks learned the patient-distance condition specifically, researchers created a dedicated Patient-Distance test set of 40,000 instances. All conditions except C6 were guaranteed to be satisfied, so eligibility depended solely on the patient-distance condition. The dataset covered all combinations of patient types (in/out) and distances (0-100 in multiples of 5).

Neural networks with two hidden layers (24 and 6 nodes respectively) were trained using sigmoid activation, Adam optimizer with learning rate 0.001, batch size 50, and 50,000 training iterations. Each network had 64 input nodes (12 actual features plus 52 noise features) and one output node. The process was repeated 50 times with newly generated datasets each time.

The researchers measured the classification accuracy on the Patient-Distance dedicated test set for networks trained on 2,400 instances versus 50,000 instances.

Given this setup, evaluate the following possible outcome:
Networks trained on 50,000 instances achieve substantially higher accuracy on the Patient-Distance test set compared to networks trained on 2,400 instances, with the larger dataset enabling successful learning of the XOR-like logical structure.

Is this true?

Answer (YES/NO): YES